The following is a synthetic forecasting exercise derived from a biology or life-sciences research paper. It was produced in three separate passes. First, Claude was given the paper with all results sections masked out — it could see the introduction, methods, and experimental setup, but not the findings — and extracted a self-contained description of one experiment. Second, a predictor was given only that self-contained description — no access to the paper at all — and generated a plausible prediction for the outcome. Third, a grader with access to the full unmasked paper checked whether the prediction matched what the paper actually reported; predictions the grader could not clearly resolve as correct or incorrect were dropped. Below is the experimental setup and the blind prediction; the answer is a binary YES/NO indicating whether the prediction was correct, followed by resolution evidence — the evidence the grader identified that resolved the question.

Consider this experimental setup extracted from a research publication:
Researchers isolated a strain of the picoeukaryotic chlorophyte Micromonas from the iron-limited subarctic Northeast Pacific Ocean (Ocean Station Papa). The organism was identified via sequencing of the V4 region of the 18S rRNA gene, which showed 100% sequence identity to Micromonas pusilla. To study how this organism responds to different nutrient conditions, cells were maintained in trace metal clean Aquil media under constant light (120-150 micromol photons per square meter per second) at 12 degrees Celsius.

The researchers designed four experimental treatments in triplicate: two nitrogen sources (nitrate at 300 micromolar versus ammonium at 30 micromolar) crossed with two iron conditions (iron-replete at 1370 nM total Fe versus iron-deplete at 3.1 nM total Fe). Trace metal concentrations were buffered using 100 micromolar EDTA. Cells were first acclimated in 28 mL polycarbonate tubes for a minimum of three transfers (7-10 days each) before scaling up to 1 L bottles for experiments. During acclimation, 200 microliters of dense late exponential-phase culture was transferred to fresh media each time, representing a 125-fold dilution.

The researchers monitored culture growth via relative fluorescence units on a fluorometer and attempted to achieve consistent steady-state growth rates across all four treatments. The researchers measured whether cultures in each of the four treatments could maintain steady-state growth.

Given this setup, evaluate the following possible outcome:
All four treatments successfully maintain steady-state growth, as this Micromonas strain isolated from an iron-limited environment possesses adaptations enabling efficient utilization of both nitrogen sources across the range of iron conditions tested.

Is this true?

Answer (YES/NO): NO